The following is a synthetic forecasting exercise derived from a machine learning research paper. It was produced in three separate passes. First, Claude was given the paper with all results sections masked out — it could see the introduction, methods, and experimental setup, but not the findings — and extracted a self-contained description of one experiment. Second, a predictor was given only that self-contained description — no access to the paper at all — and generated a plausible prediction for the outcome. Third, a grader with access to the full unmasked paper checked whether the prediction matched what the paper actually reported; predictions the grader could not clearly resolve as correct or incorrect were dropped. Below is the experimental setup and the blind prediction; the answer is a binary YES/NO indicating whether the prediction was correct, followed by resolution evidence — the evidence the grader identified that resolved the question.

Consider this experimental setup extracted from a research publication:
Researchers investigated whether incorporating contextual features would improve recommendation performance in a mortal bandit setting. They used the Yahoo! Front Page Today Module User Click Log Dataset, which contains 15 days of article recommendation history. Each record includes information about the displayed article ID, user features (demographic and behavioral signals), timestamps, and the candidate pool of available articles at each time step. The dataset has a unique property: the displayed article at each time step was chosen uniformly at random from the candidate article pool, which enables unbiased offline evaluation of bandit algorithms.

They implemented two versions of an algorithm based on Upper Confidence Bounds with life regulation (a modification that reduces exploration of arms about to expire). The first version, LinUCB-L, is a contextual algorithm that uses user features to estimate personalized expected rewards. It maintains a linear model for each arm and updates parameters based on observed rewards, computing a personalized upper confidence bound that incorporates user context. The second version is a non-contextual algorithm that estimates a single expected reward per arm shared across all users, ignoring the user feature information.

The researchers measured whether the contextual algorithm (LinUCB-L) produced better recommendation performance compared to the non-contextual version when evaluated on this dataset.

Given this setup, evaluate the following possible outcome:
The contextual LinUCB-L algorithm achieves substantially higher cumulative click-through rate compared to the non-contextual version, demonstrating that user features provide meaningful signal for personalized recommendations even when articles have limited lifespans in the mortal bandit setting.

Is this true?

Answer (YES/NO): NO